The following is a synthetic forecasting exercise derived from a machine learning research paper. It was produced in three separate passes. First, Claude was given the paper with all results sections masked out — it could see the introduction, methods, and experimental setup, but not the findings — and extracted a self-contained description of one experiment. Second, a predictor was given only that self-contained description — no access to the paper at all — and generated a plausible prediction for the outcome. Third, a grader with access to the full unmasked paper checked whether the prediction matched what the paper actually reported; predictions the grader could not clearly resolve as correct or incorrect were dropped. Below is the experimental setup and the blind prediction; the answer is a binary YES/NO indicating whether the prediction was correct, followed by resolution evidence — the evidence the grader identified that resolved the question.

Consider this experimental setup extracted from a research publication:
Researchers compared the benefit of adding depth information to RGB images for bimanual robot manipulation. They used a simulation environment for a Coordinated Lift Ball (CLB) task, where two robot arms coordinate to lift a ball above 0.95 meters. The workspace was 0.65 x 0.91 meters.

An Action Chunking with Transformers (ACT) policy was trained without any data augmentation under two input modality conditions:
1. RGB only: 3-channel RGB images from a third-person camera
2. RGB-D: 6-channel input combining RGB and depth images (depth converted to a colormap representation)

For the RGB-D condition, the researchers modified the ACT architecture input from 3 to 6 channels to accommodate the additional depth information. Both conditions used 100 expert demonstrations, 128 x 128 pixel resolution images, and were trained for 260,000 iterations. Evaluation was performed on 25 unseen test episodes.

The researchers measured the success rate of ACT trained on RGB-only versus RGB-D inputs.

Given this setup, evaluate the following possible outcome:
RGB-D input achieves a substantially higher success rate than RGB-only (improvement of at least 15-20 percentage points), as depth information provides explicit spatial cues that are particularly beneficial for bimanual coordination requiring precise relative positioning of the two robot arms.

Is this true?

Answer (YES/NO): NO